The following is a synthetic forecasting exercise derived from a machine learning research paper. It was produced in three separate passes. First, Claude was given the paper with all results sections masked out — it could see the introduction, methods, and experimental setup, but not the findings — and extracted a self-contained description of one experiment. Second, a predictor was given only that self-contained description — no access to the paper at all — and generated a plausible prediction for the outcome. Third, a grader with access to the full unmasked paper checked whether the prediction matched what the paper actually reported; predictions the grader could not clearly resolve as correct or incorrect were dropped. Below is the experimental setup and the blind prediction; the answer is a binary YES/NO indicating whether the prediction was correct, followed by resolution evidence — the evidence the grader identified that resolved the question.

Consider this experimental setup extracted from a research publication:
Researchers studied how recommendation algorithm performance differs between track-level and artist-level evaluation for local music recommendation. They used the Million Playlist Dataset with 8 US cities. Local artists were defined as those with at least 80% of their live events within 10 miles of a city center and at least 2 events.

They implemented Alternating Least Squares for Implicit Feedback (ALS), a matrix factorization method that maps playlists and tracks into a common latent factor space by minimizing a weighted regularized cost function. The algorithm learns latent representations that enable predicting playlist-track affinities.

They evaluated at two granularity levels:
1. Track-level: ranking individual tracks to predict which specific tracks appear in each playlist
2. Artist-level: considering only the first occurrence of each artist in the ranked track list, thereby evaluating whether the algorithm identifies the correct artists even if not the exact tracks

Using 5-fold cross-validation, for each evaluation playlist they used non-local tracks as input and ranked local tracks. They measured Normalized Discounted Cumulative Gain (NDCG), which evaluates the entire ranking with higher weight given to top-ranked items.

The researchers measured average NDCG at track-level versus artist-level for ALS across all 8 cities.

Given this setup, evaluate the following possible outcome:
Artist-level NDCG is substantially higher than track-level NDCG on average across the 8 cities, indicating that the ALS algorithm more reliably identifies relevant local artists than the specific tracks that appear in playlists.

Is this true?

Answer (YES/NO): YES